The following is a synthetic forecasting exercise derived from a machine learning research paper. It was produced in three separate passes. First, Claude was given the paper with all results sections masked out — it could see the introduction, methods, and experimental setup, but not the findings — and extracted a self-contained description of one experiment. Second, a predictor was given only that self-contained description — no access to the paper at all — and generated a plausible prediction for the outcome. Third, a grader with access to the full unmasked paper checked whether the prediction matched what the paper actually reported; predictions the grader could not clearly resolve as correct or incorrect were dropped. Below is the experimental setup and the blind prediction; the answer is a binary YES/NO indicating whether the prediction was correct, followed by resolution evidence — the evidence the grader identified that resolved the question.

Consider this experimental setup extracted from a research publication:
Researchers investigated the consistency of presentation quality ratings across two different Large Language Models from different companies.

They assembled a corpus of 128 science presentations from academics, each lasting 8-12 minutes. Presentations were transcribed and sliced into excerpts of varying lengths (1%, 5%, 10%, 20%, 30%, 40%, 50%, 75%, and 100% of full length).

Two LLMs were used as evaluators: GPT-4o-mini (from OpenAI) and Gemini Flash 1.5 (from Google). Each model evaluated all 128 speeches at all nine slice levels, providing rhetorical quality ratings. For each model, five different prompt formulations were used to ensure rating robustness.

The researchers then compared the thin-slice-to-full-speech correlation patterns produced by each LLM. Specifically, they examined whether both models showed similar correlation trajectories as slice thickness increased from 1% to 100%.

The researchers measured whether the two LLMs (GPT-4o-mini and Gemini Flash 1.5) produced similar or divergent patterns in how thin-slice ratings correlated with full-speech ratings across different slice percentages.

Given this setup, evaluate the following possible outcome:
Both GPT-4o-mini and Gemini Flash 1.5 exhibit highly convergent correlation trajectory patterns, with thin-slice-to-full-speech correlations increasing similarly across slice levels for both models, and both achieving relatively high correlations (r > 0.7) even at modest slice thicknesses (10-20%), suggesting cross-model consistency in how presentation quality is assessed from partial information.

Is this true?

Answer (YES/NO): NO